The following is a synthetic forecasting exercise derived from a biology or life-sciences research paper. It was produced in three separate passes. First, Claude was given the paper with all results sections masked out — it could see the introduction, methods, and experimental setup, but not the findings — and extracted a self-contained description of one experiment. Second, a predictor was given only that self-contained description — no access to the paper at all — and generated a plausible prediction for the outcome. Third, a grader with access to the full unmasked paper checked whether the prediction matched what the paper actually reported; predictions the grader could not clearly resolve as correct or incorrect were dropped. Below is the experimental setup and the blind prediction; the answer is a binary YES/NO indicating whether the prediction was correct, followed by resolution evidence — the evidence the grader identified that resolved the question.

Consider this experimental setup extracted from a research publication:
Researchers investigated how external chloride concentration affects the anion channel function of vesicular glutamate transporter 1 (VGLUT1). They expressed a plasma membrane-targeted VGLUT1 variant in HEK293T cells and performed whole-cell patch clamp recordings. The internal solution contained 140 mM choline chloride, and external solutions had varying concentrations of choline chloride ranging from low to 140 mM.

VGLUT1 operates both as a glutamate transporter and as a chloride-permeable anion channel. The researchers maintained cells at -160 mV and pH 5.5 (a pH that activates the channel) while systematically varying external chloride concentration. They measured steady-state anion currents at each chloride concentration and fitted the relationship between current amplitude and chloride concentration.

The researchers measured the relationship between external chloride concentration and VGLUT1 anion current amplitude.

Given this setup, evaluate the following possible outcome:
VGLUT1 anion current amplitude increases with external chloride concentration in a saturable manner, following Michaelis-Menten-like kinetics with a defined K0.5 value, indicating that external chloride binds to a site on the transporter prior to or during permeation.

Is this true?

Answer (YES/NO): YES